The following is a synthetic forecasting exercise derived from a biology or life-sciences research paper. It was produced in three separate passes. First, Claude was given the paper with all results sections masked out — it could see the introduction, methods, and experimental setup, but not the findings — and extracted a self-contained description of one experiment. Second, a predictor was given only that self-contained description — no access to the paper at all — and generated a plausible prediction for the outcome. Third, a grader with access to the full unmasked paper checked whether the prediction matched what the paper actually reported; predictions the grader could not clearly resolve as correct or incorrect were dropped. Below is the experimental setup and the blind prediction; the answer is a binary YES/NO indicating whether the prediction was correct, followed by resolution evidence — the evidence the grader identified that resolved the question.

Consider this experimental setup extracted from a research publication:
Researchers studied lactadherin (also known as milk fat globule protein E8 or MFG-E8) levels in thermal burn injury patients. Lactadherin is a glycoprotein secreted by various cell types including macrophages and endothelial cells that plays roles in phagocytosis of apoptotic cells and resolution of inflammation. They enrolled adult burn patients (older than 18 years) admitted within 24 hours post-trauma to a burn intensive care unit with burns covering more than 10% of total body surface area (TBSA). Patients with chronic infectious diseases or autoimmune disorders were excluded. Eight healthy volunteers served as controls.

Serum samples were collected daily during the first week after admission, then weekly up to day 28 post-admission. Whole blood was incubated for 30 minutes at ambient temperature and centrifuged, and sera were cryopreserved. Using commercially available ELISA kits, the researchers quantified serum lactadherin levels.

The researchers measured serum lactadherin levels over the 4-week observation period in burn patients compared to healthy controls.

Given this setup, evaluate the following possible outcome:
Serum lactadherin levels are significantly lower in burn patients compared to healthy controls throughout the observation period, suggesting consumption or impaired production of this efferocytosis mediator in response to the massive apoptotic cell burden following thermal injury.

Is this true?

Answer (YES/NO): NO